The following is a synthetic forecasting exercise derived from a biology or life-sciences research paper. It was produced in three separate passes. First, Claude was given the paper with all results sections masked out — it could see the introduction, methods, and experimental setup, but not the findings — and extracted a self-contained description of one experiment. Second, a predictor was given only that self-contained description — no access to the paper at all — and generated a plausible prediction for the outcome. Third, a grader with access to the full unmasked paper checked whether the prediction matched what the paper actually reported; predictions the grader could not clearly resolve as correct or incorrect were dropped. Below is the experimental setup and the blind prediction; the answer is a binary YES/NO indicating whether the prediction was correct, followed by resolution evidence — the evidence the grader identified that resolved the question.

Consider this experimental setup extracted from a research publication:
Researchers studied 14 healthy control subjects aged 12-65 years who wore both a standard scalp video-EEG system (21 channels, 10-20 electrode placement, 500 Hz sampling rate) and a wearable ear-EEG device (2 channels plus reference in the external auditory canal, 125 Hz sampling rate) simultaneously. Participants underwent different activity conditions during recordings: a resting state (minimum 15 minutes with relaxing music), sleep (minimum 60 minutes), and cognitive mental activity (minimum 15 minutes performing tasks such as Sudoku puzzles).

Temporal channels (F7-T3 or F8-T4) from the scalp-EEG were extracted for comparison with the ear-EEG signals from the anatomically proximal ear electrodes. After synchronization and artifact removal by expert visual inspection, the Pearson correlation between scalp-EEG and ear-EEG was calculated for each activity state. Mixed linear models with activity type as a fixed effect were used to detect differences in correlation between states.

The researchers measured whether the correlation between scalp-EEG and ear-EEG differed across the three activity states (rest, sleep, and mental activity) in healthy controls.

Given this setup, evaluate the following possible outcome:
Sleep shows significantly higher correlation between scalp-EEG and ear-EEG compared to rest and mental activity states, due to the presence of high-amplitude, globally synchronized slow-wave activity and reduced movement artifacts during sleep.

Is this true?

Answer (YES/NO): NO